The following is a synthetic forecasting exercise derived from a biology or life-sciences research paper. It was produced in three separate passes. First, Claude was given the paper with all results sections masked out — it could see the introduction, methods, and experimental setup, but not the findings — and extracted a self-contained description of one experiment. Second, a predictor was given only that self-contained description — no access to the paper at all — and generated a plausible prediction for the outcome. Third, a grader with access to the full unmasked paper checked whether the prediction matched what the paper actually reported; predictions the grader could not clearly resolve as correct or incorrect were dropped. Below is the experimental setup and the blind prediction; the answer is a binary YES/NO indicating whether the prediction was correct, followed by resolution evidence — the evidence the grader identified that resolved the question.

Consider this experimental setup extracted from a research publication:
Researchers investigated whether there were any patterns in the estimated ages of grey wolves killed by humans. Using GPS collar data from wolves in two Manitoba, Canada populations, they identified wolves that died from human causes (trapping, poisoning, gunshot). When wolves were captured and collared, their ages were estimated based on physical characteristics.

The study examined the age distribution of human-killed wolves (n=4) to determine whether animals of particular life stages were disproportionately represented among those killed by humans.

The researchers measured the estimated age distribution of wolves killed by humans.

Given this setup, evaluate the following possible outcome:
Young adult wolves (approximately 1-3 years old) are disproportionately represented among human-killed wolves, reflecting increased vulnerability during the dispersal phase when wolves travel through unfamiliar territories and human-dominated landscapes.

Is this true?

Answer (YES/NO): YES